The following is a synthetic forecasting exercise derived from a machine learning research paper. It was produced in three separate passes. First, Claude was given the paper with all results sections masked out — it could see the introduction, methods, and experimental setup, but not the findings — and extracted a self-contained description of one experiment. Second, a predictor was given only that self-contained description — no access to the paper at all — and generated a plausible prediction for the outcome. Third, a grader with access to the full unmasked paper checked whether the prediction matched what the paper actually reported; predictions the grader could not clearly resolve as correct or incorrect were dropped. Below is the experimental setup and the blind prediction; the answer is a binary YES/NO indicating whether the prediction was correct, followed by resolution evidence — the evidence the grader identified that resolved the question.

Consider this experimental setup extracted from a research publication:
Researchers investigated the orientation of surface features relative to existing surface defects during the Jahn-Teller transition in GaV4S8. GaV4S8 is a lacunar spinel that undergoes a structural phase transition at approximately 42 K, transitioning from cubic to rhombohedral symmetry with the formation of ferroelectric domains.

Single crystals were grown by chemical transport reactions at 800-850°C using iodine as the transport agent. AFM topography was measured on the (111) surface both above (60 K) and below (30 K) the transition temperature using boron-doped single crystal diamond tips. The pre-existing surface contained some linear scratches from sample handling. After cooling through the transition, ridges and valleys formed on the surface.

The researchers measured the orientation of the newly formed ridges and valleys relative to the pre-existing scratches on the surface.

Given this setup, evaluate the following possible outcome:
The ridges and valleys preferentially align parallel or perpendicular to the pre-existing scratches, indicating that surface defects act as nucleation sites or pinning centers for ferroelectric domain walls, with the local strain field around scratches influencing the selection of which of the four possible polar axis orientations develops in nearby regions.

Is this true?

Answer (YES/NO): NO